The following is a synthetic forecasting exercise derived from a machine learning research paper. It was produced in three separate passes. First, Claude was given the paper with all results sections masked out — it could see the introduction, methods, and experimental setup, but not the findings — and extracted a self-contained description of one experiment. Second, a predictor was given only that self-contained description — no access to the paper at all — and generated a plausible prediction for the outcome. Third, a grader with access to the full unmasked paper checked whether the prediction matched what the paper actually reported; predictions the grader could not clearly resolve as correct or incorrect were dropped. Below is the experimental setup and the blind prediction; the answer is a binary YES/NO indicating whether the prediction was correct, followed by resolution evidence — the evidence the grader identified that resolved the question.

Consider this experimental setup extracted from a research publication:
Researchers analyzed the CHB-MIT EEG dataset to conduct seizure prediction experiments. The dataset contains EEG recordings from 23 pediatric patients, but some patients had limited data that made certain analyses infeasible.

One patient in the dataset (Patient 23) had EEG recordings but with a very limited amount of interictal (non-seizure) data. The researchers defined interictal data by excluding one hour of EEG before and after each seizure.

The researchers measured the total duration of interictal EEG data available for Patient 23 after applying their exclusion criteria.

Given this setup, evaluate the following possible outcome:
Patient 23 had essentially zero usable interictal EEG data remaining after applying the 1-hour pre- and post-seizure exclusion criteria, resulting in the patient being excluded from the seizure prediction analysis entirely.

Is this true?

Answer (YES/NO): NO